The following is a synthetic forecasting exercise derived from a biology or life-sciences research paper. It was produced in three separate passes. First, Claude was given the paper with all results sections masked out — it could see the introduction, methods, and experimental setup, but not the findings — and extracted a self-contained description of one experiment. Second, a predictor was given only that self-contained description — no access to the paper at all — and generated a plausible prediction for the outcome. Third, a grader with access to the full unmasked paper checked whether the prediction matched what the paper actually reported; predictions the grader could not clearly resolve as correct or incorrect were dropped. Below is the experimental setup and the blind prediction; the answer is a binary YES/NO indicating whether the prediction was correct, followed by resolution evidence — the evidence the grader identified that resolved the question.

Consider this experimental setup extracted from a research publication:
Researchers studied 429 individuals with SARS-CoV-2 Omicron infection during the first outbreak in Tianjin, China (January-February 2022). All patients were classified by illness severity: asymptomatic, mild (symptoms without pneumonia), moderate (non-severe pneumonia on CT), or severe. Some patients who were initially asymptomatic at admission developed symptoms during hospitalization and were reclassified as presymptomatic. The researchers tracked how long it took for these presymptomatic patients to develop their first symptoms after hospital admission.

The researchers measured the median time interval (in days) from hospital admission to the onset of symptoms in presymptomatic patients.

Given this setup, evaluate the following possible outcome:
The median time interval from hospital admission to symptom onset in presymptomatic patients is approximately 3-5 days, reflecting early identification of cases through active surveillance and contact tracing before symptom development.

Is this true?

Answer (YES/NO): YES